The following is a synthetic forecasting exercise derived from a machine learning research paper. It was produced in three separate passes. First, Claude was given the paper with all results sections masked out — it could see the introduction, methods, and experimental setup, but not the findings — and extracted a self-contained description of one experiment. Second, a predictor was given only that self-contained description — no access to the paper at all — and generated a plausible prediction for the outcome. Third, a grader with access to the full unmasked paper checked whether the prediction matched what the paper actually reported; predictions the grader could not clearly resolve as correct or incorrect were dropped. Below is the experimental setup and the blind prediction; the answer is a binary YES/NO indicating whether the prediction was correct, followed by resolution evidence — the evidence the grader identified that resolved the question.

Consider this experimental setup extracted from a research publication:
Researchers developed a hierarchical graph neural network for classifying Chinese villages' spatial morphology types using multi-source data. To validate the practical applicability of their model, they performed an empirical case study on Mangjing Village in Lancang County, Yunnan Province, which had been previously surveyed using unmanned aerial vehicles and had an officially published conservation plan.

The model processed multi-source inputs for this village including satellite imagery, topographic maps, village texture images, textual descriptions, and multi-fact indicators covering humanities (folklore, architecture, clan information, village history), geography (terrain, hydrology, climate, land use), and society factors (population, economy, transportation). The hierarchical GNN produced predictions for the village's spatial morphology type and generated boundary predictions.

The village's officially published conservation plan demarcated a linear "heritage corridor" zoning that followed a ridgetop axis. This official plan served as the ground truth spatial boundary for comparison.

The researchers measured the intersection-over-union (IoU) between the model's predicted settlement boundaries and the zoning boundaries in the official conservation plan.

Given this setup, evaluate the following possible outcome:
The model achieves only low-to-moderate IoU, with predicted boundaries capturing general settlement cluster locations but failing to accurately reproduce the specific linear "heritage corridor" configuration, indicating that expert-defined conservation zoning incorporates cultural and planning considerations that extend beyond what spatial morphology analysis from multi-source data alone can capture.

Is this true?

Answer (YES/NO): NO